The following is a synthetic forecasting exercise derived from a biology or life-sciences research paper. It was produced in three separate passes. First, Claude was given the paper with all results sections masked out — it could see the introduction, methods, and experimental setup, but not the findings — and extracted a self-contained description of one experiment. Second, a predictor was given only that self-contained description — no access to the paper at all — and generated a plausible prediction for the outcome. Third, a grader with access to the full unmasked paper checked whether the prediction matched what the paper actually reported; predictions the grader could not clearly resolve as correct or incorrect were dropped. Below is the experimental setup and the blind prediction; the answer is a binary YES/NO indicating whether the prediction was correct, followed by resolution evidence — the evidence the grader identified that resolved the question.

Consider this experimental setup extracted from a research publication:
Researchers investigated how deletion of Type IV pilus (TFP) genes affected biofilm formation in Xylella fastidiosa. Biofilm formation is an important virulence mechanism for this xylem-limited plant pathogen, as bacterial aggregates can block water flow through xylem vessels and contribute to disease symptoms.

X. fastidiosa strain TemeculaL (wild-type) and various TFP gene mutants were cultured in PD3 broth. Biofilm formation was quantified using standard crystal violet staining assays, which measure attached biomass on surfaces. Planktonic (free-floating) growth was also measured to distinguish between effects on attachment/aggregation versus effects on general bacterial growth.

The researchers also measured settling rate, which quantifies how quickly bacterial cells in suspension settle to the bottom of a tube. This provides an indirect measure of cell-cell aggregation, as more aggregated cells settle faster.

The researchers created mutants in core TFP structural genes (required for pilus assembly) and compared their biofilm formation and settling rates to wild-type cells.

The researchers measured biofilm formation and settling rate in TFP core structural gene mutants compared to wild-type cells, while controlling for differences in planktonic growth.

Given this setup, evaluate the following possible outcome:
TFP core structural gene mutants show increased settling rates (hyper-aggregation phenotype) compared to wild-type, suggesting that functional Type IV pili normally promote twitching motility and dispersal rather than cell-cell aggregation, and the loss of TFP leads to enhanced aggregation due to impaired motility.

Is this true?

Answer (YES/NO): NO